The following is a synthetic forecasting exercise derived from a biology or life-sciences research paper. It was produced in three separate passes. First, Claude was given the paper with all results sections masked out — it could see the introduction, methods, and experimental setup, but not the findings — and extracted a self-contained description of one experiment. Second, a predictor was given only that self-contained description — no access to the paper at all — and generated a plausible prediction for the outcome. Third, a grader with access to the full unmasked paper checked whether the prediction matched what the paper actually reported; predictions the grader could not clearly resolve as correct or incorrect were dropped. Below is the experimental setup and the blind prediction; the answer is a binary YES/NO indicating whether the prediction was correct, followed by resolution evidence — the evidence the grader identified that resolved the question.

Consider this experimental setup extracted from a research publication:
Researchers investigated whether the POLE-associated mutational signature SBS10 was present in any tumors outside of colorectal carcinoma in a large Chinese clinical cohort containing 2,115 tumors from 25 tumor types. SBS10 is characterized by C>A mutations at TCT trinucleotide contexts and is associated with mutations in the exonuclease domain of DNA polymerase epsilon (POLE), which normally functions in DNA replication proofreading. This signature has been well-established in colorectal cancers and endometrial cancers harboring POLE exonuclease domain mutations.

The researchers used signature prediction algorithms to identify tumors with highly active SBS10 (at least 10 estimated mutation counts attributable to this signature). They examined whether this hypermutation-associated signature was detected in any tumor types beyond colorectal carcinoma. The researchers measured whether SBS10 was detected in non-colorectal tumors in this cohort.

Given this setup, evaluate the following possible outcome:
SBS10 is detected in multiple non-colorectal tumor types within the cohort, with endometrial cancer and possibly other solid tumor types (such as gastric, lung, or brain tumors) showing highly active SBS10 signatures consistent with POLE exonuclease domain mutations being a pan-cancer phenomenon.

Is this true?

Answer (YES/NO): NO